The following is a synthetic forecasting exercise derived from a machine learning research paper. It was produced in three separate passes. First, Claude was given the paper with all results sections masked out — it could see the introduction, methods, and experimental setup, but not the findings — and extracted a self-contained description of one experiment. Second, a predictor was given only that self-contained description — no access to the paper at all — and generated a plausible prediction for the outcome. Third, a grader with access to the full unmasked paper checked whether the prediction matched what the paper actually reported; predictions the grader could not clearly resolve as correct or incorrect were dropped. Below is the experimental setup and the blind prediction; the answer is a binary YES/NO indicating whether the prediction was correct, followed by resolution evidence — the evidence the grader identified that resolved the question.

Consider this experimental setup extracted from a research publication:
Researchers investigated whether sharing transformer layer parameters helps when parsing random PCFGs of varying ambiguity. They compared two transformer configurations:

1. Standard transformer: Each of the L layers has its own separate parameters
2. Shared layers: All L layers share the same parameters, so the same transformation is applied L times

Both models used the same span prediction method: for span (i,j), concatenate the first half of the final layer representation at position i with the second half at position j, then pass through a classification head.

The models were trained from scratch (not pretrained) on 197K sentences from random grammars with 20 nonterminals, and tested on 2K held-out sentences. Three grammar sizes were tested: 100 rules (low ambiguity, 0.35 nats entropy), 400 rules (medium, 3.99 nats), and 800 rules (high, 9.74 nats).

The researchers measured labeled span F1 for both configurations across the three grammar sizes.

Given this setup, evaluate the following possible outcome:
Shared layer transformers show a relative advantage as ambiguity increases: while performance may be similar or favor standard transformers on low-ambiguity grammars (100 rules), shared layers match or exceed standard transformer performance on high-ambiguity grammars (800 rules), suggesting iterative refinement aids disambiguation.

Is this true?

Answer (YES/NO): NO